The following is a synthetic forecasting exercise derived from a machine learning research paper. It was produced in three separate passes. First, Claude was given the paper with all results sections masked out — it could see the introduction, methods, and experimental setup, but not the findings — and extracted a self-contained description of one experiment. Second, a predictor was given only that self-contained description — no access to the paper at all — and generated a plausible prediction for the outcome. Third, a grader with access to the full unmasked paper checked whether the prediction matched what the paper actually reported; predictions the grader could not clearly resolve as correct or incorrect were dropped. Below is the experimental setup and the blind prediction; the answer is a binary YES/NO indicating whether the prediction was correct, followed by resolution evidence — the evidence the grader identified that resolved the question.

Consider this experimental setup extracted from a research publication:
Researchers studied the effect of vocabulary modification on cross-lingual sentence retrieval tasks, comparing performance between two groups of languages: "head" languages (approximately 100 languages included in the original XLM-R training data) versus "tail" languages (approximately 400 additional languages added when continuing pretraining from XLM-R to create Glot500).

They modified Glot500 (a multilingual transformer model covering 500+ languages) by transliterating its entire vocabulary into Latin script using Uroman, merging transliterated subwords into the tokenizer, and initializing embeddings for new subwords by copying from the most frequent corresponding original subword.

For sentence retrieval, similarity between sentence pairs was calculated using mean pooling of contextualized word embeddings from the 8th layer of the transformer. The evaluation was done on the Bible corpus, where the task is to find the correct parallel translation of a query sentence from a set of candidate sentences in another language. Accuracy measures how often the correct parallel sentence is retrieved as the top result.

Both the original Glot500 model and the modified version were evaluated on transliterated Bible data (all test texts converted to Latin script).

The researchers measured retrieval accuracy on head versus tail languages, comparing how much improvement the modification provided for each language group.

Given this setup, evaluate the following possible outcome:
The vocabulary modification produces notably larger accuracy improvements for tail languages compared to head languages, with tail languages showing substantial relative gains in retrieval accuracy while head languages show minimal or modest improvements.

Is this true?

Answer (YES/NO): NO